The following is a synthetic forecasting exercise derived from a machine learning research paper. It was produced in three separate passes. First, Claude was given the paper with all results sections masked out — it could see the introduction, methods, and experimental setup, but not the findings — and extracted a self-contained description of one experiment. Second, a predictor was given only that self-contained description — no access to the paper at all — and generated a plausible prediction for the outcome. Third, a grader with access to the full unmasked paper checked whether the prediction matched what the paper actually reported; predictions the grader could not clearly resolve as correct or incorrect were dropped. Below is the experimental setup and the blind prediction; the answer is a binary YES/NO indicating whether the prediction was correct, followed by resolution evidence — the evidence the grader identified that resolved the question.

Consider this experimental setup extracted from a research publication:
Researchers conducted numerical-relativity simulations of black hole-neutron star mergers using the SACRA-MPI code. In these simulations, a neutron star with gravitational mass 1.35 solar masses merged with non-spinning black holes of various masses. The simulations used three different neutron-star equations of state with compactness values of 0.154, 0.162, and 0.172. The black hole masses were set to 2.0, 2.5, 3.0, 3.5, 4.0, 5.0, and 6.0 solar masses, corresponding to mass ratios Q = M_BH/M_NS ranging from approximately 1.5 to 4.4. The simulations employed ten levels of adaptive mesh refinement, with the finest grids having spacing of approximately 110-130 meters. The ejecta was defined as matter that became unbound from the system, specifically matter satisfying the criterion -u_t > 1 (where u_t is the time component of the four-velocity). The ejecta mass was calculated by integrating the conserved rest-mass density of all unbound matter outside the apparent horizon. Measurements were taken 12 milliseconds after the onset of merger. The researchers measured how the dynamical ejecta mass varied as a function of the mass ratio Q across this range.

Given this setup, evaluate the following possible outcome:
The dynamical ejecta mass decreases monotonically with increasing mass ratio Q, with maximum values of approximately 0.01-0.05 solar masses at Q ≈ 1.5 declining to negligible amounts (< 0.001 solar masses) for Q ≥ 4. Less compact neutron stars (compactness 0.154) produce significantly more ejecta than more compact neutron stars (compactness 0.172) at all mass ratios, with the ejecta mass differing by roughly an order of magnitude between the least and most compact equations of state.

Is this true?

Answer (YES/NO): NO